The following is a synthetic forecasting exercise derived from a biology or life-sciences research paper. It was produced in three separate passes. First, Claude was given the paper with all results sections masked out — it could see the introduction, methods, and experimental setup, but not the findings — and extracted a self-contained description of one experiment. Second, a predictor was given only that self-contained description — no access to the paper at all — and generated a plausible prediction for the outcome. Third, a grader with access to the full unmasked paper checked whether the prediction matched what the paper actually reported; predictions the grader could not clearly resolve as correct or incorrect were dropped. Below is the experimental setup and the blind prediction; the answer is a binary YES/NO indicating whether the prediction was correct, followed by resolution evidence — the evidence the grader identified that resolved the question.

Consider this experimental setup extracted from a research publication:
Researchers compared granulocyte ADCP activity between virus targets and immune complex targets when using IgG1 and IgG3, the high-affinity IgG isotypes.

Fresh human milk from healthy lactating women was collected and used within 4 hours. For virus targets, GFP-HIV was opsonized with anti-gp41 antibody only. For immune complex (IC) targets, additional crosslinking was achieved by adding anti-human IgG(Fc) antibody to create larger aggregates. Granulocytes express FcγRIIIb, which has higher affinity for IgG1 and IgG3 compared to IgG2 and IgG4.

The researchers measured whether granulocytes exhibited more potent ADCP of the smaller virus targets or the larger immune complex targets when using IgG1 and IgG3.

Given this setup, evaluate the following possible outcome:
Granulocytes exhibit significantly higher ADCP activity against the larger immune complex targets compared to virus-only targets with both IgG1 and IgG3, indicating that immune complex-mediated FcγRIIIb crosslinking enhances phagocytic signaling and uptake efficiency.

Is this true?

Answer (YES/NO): NO